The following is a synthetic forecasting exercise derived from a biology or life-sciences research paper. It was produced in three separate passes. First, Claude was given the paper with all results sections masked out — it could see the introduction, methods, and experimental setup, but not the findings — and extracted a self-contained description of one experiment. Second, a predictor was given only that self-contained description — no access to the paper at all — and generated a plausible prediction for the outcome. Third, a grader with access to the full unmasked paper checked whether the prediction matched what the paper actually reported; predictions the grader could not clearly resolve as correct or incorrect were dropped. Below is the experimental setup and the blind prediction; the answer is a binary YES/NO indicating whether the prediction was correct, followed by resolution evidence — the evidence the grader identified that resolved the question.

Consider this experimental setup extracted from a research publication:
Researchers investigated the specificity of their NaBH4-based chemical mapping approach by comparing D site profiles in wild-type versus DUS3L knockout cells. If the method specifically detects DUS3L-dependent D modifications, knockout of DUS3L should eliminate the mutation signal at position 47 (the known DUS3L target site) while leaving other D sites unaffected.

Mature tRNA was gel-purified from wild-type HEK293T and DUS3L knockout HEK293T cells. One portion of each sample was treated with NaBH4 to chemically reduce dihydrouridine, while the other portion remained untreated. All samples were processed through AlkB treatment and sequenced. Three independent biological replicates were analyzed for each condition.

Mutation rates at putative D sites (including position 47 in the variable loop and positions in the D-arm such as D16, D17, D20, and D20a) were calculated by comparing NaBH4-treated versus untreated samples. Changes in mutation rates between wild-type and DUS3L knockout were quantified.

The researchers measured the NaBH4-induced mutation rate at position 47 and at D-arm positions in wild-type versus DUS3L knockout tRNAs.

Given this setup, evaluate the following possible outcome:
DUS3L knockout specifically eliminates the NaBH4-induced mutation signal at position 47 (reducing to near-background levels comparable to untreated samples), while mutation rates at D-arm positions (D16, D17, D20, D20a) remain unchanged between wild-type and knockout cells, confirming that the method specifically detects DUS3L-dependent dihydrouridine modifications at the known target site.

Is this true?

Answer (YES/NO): YES